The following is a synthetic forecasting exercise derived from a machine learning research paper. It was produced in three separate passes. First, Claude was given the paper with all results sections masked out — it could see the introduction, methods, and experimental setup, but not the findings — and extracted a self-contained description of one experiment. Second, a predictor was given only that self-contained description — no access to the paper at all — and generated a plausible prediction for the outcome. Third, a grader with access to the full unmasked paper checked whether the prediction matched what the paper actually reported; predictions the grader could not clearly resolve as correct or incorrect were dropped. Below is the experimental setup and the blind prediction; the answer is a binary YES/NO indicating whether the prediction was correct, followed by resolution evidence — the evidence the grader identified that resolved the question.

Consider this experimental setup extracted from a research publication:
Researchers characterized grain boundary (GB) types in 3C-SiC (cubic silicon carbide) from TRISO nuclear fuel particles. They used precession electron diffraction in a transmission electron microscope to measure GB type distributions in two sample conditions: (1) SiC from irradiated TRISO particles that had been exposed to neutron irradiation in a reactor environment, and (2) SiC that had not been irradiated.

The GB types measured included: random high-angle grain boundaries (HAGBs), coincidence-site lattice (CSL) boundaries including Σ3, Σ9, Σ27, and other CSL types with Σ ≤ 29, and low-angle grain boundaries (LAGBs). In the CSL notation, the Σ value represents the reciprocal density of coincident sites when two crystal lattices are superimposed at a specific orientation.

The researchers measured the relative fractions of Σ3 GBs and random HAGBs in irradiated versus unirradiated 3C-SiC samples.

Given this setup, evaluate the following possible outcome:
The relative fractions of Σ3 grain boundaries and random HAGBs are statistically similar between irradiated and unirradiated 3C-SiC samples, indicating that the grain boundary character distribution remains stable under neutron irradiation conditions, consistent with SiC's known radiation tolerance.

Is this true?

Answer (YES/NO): NO